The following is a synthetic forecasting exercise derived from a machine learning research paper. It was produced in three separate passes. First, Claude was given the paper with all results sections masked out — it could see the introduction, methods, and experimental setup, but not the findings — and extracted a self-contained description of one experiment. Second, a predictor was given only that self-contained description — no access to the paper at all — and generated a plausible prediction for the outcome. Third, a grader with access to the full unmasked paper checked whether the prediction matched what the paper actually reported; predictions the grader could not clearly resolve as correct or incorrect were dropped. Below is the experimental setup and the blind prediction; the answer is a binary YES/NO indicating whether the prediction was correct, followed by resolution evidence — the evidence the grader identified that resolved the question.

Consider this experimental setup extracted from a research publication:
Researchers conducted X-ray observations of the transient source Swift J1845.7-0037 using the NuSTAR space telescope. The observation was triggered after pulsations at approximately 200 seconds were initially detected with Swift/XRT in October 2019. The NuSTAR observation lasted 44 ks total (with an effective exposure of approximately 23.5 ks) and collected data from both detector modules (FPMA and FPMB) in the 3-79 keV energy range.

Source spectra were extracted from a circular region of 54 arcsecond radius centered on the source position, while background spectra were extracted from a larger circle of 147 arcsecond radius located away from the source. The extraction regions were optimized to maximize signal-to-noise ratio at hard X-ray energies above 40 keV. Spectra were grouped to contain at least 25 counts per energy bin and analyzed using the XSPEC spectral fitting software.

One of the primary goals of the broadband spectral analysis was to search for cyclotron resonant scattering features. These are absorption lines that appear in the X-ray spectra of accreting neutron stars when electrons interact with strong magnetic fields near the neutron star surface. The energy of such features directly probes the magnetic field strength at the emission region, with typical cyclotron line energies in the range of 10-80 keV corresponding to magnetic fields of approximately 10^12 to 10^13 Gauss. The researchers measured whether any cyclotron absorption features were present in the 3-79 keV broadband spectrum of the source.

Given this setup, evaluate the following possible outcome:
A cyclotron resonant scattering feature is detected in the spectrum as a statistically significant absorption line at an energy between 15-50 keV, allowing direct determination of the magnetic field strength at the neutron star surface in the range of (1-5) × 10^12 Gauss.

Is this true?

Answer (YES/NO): NO